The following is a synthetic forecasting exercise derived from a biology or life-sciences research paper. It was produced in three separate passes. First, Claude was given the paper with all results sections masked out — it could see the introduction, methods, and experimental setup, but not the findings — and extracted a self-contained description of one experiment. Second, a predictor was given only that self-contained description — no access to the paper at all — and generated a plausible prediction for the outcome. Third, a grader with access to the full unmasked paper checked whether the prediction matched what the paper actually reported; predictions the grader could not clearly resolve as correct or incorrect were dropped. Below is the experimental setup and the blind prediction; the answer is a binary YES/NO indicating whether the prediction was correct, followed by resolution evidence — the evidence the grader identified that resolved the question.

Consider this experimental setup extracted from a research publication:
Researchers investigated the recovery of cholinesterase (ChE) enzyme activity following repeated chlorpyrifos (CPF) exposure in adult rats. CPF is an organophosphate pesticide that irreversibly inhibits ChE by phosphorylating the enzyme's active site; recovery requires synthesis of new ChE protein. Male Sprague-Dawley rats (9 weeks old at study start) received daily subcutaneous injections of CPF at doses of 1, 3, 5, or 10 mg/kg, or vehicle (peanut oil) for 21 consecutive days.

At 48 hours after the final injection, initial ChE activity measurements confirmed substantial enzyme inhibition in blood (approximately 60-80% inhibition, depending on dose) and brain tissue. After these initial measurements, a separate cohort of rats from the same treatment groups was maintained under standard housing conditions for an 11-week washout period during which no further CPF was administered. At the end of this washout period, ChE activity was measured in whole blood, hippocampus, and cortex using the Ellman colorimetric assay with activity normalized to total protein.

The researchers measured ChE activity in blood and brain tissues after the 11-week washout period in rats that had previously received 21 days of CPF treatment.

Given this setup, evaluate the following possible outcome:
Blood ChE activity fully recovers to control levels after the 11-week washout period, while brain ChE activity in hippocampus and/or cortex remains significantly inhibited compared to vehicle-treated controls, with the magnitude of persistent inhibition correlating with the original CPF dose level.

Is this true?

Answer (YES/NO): NO